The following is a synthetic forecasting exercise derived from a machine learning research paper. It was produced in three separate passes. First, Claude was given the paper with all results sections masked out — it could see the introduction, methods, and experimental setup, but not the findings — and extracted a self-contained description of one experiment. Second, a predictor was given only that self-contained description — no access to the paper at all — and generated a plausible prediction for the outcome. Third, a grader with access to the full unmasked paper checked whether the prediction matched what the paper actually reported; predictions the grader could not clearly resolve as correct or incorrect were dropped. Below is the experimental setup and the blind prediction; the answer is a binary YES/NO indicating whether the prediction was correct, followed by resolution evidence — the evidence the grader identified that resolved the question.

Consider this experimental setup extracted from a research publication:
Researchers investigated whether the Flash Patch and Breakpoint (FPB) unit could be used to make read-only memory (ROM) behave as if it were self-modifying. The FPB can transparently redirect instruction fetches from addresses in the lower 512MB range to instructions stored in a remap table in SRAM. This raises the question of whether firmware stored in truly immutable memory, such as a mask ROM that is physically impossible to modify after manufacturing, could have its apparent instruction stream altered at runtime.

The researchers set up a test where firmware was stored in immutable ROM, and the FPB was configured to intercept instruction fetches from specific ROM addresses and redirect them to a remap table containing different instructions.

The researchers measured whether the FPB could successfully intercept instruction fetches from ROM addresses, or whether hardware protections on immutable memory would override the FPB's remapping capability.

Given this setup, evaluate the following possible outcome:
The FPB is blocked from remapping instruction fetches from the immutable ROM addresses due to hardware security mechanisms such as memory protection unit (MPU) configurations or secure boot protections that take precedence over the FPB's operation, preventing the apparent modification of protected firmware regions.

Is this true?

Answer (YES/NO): NO